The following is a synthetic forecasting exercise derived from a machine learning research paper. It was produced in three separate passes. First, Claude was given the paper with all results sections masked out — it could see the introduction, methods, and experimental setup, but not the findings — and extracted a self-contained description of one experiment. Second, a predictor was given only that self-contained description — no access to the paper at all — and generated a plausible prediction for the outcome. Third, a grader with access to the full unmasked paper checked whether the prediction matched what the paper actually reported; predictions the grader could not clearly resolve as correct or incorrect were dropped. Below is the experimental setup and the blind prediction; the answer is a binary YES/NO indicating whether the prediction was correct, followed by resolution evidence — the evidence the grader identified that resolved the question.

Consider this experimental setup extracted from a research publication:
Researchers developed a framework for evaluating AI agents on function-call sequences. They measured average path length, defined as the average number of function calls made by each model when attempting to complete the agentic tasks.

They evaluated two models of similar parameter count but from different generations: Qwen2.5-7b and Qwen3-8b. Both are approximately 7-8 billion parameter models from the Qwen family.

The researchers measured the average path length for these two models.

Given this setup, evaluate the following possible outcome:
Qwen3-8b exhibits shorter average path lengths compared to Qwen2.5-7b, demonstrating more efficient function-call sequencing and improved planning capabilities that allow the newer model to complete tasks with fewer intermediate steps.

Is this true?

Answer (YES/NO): YES